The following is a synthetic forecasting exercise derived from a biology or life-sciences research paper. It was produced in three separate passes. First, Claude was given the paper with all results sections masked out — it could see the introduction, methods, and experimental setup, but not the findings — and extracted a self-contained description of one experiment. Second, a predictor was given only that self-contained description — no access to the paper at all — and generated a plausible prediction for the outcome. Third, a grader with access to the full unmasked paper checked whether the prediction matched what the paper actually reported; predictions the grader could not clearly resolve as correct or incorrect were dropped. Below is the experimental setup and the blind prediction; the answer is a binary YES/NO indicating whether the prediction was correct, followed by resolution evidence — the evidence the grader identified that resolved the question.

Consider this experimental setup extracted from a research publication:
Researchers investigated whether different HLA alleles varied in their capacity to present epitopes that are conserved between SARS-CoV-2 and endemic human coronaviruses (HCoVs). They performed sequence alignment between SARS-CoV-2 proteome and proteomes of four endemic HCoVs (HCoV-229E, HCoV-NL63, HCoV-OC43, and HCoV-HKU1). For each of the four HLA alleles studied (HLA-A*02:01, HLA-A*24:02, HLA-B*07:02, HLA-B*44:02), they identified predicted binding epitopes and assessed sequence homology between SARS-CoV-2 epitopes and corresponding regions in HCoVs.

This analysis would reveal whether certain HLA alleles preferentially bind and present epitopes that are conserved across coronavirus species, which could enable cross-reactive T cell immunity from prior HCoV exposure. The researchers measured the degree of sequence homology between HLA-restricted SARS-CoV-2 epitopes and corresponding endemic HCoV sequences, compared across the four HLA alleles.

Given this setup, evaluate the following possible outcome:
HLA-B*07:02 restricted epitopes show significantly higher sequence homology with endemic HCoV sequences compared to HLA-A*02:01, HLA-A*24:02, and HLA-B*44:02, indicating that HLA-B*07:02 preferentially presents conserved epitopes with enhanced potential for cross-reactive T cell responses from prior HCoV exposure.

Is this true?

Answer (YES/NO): NO